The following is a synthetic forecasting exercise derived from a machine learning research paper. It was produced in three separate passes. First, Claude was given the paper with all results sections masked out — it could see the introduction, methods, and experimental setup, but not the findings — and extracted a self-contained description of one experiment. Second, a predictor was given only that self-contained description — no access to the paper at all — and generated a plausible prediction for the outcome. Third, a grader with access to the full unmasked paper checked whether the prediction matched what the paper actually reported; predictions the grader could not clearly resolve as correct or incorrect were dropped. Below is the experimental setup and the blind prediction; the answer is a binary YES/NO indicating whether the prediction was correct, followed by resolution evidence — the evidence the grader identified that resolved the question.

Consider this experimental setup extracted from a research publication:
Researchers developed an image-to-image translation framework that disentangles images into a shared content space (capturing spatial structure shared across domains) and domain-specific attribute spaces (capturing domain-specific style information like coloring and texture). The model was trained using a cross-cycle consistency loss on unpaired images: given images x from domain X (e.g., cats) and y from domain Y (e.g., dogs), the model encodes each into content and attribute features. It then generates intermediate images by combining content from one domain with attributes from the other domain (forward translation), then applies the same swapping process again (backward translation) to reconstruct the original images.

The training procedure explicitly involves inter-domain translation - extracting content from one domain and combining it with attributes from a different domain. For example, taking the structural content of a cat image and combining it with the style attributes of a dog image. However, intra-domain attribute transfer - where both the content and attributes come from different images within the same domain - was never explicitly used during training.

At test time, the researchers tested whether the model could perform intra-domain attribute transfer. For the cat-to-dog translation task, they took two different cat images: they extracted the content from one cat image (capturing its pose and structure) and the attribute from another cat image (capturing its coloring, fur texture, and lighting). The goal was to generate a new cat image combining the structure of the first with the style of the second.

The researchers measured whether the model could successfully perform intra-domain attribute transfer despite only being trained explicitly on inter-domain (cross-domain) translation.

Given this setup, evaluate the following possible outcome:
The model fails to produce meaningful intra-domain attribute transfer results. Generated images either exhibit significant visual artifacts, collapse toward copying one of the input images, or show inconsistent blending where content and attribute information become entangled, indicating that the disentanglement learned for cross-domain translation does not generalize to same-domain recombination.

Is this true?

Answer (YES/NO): NO